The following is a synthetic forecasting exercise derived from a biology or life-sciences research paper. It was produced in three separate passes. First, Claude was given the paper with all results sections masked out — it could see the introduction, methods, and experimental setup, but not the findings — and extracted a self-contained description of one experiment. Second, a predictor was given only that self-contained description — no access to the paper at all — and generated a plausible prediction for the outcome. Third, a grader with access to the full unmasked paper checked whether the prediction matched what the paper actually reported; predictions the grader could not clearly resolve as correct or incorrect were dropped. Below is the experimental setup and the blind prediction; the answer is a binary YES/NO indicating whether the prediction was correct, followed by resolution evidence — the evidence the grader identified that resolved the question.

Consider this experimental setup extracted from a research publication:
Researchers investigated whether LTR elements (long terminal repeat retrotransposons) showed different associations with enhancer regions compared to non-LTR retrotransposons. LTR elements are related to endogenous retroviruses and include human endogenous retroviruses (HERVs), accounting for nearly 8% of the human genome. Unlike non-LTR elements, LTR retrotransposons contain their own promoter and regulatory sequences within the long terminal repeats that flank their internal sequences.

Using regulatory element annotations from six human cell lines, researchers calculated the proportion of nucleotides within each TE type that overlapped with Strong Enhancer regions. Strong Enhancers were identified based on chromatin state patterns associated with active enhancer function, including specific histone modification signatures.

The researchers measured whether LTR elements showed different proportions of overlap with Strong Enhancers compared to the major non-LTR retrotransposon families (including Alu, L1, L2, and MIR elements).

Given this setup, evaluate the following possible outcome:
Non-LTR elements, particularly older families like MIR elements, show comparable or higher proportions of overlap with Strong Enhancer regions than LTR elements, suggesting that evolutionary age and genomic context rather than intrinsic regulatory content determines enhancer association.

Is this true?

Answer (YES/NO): YES